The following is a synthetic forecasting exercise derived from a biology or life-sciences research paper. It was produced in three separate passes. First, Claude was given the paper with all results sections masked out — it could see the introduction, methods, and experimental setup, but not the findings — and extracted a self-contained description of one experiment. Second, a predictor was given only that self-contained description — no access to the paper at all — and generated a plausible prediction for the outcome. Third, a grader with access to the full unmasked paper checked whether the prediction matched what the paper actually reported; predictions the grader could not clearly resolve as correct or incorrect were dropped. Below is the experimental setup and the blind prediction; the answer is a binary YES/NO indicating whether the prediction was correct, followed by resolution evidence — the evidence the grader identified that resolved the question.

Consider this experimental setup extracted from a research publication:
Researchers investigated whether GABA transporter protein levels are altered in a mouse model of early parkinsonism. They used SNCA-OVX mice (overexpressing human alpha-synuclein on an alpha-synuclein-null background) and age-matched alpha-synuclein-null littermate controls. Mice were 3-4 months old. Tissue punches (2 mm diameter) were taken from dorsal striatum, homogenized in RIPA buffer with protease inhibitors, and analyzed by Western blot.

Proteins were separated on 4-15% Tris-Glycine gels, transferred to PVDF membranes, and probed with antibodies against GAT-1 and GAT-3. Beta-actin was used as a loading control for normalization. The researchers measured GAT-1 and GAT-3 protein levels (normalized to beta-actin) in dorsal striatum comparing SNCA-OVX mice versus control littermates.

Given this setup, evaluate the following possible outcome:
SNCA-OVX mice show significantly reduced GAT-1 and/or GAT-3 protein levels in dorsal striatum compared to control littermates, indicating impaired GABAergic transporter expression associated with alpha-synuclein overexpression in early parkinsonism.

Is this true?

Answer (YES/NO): YES